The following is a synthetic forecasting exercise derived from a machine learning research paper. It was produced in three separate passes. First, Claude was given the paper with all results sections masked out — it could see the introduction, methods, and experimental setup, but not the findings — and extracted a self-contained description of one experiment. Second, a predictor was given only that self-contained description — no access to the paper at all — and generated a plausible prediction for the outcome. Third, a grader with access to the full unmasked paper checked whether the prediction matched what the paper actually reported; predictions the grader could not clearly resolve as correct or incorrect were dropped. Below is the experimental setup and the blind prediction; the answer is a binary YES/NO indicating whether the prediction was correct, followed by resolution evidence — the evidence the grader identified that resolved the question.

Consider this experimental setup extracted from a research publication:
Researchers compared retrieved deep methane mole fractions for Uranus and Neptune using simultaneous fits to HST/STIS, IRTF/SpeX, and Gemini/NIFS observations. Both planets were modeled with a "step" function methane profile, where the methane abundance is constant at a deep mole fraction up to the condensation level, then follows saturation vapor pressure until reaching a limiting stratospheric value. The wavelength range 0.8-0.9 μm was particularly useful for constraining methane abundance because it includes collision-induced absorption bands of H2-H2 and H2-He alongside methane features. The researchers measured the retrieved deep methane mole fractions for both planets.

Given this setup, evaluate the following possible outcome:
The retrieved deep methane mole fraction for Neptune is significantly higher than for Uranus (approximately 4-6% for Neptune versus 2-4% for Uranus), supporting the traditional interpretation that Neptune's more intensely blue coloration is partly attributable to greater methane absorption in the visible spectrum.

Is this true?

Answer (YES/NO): NO